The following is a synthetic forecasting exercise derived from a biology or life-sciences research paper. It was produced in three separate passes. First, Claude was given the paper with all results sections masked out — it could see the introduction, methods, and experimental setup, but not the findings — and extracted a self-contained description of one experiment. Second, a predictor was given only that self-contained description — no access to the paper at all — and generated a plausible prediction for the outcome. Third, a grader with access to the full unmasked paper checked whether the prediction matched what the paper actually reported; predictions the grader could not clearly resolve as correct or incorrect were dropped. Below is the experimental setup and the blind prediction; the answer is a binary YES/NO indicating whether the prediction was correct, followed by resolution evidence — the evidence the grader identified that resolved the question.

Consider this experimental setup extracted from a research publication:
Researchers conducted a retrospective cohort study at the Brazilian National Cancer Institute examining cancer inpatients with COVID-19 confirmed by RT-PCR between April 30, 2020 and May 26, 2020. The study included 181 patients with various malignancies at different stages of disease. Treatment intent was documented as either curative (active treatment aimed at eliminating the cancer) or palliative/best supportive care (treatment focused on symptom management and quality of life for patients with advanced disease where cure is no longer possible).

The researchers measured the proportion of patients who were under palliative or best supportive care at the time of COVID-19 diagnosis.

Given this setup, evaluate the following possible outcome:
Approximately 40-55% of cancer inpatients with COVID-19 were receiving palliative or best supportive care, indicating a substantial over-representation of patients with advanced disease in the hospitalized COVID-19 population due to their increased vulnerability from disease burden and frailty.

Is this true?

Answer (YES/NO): NO